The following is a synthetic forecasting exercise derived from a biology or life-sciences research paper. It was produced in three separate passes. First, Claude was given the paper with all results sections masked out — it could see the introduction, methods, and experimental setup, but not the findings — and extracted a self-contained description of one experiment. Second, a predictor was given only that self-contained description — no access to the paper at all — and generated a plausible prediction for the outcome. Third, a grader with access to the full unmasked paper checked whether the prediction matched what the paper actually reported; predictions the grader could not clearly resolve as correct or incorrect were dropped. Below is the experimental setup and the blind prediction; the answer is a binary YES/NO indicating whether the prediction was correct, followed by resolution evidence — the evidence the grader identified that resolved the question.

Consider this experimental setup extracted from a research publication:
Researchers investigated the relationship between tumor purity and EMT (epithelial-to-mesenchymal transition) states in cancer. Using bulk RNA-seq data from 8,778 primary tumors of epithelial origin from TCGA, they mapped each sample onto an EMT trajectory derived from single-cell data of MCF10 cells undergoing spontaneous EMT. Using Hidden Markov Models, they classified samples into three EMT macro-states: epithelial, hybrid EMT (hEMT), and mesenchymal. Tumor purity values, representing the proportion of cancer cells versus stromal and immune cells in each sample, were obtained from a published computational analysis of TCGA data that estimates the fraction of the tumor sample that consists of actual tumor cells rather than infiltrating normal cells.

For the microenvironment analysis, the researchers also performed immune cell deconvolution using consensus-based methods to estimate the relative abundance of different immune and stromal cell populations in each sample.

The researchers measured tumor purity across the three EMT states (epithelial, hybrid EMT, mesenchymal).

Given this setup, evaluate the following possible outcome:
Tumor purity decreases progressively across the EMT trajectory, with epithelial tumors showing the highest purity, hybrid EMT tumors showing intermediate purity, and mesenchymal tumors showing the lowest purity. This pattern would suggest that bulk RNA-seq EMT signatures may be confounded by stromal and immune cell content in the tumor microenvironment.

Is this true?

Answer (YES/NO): NO